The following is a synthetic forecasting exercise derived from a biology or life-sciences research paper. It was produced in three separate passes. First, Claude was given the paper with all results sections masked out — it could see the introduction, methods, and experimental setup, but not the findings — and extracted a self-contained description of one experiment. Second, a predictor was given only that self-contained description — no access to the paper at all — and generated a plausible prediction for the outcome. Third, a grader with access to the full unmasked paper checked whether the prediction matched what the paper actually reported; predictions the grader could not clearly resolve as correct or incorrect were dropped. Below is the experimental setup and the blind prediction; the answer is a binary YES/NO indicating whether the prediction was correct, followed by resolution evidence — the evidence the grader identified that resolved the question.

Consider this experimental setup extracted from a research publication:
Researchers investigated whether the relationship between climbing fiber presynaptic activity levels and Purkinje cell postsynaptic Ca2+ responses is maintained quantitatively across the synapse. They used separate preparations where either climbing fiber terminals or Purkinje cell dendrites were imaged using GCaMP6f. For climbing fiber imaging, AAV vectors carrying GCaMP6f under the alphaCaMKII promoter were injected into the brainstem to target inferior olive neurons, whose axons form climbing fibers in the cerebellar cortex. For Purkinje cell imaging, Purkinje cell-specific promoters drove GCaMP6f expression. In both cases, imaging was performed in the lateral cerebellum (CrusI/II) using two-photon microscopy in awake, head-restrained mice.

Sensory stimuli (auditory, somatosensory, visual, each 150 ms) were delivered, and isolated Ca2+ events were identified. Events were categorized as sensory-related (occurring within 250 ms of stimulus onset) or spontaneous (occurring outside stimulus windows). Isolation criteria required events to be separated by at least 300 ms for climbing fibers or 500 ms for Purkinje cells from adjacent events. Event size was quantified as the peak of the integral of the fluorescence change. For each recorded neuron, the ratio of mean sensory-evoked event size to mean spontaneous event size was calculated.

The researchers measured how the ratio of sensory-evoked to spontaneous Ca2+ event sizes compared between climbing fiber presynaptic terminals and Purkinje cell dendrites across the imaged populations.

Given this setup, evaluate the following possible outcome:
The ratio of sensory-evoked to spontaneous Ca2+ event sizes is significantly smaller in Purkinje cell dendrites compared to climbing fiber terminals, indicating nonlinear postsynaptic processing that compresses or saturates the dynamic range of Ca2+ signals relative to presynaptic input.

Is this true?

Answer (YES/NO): NO